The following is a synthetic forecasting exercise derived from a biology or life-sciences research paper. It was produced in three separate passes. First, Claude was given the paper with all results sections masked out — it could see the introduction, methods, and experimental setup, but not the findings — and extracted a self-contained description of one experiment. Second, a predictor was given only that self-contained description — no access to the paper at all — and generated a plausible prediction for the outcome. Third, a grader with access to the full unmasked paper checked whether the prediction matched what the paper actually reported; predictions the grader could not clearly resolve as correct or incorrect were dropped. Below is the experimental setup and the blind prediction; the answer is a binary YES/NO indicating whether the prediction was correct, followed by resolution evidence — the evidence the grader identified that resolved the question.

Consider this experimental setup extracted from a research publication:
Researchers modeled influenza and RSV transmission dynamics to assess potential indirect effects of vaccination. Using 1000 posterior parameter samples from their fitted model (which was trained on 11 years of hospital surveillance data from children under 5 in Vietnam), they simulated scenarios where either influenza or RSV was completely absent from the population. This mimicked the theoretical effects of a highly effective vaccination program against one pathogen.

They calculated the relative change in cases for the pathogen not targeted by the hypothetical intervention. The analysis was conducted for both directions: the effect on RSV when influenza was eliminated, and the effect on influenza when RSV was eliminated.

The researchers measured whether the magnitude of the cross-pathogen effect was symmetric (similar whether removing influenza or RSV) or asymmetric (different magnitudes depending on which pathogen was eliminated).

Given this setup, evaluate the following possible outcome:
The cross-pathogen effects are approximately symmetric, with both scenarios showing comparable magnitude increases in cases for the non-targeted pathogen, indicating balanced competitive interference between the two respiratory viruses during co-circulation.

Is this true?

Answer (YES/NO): NO